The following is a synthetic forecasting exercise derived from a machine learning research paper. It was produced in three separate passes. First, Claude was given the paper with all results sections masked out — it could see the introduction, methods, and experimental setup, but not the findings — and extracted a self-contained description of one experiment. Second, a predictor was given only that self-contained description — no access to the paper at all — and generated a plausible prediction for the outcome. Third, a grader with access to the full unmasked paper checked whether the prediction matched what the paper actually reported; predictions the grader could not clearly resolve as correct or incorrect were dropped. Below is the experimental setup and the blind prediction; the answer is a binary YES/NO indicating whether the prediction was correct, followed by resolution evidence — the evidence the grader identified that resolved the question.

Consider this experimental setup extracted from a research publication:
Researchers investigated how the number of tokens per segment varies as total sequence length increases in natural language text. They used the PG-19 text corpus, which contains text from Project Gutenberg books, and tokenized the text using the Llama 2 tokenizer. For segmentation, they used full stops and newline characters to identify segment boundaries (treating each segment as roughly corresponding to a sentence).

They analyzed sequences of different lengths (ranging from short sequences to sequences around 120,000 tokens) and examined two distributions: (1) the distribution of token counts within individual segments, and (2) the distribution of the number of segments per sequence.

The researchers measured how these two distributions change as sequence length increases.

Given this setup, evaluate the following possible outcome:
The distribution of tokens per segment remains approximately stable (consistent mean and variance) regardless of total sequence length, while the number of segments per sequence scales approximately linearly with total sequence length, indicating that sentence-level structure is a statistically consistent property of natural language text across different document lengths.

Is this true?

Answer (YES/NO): YES